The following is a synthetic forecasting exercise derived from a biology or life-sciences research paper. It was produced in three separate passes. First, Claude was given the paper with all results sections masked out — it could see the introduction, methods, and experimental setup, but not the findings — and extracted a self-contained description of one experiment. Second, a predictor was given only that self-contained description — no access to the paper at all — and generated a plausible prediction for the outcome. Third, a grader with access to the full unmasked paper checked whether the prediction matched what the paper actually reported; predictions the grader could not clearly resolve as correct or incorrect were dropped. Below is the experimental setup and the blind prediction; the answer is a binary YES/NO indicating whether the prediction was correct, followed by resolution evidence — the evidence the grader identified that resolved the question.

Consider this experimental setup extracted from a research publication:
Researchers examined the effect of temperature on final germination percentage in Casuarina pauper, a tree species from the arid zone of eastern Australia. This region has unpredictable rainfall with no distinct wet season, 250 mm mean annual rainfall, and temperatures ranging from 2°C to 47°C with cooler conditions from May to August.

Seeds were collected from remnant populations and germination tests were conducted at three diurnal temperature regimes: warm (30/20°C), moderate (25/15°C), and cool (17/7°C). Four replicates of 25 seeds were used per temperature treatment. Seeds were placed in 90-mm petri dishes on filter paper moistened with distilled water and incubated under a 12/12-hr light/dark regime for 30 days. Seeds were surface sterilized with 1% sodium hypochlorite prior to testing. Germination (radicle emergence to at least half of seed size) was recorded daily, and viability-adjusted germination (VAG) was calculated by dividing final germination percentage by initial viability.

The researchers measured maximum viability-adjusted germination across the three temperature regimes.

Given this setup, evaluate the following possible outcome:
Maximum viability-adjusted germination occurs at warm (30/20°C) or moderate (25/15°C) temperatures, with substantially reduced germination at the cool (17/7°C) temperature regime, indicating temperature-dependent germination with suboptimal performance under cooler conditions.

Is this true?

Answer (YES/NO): NO